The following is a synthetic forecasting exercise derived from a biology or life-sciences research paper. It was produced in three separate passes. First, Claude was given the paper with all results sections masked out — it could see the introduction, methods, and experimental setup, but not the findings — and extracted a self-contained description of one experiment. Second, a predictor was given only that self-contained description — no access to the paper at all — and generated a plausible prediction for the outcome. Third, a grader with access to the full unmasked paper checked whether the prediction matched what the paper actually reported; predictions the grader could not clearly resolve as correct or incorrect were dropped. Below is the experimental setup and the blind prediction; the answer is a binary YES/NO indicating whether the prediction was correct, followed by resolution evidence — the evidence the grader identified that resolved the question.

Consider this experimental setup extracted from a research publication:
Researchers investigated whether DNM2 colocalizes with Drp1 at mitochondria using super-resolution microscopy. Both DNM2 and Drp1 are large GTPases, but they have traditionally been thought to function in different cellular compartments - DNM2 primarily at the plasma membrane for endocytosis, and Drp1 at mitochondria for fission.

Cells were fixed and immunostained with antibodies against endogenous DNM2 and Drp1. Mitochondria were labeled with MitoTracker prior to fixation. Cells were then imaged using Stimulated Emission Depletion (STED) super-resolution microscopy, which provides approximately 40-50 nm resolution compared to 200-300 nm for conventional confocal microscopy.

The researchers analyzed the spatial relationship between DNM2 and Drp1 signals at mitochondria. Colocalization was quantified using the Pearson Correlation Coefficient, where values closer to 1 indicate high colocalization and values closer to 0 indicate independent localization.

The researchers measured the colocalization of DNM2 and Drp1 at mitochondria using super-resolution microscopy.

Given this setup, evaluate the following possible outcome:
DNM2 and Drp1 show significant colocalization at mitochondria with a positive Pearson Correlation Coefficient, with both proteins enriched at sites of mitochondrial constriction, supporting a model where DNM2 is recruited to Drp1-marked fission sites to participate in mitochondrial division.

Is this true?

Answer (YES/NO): YES